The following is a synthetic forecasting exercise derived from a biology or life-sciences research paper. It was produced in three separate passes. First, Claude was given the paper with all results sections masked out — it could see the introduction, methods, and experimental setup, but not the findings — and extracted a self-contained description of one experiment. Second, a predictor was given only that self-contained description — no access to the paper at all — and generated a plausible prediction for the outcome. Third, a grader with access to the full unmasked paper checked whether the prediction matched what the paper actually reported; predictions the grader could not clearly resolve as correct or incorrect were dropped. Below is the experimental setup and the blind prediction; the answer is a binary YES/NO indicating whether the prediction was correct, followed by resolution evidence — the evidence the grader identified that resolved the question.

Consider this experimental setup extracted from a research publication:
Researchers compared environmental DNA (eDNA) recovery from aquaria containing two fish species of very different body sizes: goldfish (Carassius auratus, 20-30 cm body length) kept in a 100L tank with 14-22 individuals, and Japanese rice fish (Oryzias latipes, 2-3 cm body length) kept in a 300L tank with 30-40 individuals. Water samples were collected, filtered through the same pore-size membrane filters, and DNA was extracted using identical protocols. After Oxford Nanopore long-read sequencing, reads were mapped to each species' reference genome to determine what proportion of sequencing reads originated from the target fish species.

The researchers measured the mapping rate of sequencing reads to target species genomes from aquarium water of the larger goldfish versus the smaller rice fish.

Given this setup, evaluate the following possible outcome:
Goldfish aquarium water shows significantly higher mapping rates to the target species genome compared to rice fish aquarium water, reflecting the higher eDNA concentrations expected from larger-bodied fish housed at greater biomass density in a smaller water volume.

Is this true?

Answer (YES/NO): YES